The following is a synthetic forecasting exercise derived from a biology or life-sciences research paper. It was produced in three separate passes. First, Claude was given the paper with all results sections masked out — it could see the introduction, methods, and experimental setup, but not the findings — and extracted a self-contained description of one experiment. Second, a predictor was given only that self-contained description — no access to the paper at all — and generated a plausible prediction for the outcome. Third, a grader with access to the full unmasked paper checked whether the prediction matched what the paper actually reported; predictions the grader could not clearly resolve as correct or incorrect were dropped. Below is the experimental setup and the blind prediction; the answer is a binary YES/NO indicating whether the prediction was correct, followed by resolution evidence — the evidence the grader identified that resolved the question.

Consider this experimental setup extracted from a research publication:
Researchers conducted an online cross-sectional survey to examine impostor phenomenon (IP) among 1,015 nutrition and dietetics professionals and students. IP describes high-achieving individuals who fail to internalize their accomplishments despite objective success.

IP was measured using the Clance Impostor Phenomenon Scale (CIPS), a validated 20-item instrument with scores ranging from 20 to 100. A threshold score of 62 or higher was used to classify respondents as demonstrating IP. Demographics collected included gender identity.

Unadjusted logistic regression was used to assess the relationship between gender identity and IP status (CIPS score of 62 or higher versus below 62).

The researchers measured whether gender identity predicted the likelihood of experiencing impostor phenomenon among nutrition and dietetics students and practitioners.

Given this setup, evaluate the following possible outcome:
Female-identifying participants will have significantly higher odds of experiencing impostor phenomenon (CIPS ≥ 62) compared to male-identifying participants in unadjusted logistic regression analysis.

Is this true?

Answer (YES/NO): NO